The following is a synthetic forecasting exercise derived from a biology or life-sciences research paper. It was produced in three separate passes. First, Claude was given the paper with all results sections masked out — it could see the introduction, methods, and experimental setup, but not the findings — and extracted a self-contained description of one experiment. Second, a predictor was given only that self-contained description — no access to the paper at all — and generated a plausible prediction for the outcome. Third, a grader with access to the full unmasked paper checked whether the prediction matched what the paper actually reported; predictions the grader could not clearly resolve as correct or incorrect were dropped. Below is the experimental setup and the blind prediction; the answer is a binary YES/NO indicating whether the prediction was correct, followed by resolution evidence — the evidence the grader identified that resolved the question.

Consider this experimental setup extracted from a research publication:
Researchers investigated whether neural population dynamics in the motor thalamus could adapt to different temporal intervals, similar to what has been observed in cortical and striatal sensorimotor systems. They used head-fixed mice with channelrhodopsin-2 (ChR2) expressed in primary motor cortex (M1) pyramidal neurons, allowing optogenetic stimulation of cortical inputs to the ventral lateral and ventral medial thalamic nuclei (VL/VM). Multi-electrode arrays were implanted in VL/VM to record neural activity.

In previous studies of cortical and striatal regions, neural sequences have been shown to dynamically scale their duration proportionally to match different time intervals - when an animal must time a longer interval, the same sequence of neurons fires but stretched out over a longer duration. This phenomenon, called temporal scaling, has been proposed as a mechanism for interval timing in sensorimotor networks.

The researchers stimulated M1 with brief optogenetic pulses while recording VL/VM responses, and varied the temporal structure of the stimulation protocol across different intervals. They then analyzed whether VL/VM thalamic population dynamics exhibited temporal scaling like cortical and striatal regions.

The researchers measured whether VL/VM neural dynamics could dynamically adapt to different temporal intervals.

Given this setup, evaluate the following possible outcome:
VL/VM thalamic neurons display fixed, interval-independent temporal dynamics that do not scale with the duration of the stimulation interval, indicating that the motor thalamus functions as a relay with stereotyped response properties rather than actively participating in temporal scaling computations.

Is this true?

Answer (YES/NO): YES